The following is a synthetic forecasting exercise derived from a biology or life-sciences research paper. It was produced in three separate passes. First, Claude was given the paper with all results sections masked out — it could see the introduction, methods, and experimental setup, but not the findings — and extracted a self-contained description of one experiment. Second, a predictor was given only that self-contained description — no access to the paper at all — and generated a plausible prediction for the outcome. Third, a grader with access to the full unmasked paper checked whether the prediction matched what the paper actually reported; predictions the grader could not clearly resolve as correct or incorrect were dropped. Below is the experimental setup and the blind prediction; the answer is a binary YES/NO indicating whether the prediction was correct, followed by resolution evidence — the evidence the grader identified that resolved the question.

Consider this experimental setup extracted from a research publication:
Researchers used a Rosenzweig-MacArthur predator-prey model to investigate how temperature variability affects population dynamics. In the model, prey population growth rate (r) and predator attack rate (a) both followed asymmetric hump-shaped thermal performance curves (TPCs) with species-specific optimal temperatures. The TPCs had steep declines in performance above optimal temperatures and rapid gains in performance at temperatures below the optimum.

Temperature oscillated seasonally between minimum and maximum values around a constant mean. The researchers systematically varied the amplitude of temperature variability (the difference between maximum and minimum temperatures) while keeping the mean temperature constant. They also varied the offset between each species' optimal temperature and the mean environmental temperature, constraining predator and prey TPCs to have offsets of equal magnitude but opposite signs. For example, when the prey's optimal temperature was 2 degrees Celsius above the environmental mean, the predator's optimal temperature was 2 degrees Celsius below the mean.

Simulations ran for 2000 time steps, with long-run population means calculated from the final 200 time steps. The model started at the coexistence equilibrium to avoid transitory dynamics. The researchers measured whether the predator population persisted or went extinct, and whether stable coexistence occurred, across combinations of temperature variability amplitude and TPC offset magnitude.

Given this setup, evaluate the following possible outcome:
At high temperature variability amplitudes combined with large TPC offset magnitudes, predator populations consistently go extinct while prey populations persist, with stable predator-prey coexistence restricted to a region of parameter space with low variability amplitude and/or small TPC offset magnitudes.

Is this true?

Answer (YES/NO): NO